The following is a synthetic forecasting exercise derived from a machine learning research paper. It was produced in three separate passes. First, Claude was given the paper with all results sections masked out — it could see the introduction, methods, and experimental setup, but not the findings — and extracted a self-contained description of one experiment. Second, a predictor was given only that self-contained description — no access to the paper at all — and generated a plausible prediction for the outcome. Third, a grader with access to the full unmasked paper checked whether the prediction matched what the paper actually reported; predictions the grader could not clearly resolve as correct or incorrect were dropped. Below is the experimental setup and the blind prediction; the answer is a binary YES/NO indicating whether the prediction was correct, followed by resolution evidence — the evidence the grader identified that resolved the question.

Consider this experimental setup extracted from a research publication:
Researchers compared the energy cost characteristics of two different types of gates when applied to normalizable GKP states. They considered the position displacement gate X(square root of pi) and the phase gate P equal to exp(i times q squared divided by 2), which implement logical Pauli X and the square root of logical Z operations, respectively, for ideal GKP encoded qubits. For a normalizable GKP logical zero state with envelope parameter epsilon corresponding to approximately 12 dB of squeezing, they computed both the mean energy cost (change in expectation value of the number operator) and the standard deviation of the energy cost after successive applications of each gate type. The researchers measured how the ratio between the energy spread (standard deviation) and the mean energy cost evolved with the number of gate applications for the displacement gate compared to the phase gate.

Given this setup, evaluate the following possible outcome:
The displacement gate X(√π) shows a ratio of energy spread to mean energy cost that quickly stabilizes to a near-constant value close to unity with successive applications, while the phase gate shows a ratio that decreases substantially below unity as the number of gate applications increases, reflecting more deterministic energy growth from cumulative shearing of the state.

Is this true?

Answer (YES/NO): NO